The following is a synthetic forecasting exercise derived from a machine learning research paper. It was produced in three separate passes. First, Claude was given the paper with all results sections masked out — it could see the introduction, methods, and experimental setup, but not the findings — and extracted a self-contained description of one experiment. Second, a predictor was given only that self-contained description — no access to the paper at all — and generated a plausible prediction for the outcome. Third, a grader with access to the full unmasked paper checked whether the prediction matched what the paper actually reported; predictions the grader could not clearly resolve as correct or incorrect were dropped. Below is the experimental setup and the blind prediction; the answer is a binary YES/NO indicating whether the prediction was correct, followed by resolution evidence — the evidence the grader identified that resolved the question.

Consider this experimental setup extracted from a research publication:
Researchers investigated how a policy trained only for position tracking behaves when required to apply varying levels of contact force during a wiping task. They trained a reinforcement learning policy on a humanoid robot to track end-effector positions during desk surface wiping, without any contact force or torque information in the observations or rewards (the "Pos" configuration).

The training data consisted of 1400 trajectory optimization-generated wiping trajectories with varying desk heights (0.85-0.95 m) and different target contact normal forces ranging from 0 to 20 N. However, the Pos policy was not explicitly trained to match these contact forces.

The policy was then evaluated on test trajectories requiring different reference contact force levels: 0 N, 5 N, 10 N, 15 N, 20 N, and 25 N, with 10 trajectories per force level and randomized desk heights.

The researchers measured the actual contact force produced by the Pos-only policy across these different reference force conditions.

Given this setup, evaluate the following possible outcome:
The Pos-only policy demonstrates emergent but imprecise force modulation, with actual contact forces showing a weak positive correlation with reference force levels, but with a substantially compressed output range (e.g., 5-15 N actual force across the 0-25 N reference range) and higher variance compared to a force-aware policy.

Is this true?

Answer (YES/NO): NO